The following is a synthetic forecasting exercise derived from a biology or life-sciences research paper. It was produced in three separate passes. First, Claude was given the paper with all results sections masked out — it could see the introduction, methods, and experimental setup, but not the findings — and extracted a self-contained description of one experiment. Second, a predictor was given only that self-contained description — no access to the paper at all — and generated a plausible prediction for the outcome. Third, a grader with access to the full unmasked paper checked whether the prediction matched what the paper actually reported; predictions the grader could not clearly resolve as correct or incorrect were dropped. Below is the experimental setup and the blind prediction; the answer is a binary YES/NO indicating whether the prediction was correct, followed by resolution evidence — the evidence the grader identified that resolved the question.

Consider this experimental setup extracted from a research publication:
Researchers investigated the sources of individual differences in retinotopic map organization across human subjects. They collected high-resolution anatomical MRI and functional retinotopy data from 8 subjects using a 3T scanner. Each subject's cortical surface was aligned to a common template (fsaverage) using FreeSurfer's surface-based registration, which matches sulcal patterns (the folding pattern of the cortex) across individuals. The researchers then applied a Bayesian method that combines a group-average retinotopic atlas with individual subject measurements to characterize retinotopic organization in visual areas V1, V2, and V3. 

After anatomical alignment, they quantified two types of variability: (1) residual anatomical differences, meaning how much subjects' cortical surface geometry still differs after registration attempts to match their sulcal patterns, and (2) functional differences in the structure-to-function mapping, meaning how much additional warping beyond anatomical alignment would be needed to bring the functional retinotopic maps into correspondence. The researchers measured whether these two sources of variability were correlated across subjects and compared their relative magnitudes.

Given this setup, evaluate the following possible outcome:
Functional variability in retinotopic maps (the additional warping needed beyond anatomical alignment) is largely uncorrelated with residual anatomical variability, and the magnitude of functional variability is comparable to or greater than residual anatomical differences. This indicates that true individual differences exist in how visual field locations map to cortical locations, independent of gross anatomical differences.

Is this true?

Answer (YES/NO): YES